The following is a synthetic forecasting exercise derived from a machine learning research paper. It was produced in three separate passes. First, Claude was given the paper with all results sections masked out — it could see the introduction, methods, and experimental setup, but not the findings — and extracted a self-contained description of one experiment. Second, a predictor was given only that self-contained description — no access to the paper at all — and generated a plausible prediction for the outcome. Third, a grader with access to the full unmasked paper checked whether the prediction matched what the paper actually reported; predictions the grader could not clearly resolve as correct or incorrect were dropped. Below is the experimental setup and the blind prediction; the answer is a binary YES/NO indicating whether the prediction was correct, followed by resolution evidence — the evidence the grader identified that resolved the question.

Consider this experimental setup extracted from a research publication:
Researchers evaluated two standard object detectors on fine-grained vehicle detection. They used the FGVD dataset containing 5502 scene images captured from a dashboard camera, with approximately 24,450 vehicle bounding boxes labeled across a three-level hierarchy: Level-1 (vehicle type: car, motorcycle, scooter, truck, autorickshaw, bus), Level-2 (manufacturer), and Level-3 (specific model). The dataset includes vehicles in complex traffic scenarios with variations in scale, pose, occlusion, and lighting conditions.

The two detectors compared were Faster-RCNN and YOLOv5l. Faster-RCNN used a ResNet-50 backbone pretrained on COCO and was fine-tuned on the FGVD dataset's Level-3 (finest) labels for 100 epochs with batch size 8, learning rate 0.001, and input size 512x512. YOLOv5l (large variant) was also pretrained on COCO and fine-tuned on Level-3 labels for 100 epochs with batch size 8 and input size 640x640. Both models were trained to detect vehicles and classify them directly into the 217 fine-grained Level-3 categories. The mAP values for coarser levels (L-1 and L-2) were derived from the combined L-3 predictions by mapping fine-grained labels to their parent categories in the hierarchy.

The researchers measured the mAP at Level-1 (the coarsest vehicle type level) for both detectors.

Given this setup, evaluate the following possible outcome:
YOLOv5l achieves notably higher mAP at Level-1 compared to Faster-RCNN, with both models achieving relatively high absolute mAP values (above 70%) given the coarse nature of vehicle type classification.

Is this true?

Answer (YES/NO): NO